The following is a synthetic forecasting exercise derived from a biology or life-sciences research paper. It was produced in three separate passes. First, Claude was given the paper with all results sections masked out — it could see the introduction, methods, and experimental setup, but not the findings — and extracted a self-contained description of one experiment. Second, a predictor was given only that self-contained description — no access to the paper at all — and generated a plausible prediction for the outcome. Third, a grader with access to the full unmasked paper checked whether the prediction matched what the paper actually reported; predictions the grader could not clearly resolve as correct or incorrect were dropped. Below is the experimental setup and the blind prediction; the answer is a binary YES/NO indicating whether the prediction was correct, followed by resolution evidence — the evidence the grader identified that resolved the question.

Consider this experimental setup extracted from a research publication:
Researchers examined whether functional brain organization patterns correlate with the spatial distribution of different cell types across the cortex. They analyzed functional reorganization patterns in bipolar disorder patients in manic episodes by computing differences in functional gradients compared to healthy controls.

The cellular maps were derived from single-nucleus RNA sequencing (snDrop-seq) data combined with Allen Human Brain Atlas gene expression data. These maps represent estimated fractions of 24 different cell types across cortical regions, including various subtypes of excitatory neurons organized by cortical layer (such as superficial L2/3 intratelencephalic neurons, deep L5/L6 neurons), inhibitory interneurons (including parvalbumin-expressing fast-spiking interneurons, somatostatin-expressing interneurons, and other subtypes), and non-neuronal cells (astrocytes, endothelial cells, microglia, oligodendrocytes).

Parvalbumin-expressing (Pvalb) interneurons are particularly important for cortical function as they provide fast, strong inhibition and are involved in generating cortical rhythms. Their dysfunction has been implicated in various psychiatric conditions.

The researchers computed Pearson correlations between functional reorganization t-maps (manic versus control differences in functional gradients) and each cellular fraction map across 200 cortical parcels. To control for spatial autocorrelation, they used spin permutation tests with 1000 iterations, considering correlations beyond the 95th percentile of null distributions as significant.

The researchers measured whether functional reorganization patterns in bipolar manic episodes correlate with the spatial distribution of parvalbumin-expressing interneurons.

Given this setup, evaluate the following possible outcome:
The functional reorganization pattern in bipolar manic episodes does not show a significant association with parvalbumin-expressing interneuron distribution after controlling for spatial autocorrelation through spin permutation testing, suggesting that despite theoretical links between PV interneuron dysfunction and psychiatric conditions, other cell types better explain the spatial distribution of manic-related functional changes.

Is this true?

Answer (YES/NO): YES